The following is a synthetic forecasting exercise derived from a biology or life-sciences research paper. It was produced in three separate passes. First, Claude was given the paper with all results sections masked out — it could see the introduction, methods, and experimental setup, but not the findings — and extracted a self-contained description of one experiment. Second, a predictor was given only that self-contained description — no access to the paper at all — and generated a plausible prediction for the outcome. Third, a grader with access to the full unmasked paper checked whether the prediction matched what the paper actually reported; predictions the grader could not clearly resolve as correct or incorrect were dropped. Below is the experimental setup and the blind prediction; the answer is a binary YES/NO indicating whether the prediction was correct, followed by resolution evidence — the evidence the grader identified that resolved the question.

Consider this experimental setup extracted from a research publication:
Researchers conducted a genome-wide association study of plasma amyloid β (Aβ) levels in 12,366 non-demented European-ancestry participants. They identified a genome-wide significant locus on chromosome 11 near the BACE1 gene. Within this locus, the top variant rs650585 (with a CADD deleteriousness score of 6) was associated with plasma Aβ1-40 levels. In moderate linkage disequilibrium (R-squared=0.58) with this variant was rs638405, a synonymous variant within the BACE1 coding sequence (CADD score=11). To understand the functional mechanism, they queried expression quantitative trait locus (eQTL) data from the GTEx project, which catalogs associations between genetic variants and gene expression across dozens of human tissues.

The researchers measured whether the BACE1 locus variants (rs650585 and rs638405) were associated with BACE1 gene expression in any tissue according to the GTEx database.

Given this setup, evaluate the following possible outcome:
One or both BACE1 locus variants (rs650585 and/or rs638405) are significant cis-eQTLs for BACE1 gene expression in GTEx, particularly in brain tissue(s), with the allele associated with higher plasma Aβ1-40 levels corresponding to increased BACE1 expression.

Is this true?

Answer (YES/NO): NO